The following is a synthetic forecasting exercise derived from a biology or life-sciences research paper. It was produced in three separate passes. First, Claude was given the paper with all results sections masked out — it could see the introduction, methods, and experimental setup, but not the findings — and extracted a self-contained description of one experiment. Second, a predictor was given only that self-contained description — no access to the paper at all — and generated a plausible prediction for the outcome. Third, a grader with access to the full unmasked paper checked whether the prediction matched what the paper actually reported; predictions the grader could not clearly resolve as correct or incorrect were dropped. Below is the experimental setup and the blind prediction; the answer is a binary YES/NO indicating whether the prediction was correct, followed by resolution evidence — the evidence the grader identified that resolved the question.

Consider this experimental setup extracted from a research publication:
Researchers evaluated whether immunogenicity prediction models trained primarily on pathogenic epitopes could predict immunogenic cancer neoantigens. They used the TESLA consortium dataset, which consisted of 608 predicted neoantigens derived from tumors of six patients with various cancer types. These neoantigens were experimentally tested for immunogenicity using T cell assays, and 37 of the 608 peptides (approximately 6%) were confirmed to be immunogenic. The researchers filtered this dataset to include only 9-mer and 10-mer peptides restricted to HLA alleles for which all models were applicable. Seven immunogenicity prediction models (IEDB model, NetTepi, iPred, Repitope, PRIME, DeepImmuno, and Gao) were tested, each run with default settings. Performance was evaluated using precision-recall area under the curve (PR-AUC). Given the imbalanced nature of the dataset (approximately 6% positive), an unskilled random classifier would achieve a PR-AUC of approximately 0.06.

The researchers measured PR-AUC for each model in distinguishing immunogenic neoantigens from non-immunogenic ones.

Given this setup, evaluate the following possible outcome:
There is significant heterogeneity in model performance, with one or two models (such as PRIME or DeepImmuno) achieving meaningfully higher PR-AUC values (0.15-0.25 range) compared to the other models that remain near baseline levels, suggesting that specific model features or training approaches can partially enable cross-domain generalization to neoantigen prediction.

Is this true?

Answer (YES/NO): NO